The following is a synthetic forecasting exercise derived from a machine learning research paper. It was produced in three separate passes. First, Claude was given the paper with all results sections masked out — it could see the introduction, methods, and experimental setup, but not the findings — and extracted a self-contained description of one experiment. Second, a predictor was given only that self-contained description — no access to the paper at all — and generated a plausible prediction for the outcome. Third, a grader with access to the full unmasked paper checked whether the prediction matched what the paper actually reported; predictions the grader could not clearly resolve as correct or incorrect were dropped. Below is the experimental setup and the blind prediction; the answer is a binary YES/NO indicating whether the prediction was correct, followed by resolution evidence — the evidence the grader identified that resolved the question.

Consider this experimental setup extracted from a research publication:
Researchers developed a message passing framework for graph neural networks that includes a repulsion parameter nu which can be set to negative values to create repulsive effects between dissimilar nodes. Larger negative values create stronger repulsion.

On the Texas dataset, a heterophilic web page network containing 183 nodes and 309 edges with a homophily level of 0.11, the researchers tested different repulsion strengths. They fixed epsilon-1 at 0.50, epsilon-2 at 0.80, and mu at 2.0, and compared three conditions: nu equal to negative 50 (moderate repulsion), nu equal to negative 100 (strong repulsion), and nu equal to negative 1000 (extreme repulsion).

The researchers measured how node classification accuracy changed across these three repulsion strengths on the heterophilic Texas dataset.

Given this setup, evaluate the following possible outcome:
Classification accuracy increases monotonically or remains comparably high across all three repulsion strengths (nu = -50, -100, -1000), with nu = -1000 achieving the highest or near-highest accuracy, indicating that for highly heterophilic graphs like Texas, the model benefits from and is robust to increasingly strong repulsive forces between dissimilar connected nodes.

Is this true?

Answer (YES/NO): NO